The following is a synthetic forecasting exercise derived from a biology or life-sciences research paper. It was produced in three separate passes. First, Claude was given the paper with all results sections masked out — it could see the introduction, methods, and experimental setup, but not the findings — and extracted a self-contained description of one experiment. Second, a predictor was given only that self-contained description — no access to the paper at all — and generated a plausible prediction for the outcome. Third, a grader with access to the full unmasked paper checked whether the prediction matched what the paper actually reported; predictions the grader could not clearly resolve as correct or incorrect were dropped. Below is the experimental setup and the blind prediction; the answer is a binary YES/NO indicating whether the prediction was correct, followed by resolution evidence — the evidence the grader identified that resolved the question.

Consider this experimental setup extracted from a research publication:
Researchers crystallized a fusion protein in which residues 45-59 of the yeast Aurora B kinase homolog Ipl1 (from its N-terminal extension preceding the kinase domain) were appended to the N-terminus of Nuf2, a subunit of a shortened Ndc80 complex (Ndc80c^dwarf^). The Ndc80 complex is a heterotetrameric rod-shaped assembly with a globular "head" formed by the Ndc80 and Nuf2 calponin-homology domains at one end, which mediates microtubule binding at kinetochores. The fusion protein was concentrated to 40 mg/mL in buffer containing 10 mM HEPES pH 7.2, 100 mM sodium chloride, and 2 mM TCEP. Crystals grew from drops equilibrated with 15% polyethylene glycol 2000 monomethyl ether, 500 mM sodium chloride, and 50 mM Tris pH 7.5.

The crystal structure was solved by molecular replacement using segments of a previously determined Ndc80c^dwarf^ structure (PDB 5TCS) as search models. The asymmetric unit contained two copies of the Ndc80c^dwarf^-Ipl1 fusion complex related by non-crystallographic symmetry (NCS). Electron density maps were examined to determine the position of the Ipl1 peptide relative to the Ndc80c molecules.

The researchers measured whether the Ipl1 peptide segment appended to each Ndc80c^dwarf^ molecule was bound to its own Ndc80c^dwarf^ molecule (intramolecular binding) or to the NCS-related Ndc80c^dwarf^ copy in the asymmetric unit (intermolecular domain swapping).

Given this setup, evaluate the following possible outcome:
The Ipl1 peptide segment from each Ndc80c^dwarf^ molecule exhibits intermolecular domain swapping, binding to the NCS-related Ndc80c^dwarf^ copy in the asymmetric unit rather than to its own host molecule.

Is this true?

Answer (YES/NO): YES